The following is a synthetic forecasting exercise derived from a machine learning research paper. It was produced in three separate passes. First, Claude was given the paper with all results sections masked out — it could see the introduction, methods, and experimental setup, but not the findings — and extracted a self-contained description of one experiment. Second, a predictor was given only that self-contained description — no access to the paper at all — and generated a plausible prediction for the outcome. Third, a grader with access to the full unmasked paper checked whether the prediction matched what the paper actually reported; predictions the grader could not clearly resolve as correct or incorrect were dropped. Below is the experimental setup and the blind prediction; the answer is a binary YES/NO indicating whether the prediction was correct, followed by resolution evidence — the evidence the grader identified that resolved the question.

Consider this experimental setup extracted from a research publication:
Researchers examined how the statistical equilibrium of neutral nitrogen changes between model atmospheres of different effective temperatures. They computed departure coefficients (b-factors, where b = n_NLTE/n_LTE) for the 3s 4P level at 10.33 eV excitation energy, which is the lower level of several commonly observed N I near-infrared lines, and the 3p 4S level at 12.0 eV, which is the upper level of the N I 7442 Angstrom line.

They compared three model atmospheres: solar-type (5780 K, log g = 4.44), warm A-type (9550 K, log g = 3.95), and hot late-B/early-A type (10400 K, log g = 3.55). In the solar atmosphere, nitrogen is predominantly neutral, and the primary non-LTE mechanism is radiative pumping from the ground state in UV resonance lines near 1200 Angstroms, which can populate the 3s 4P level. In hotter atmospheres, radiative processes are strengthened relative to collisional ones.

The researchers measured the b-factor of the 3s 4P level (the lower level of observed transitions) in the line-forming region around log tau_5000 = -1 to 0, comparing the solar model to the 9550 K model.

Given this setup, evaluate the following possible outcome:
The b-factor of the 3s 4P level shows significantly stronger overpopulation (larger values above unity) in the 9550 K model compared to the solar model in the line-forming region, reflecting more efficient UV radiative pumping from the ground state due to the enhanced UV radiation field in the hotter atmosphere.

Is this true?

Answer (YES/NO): YES